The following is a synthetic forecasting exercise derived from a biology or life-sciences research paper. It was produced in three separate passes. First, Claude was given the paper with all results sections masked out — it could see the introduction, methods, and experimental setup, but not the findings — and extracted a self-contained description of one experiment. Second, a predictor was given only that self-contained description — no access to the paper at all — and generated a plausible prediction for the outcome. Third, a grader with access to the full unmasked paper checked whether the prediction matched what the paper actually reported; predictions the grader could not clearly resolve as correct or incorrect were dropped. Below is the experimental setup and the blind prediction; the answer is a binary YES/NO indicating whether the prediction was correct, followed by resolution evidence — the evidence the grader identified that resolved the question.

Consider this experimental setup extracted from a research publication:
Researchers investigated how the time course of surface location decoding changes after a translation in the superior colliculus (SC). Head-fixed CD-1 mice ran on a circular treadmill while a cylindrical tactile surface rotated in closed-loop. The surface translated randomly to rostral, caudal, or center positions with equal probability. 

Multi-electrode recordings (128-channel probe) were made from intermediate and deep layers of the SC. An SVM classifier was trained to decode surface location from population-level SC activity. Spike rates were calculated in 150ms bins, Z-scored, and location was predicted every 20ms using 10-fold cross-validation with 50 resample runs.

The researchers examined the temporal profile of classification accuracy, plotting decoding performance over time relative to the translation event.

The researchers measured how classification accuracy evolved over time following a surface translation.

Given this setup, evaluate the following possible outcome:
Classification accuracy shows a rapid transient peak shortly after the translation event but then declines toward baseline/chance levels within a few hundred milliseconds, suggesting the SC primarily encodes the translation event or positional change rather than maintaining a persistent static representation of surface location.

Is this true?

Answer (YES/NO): NO